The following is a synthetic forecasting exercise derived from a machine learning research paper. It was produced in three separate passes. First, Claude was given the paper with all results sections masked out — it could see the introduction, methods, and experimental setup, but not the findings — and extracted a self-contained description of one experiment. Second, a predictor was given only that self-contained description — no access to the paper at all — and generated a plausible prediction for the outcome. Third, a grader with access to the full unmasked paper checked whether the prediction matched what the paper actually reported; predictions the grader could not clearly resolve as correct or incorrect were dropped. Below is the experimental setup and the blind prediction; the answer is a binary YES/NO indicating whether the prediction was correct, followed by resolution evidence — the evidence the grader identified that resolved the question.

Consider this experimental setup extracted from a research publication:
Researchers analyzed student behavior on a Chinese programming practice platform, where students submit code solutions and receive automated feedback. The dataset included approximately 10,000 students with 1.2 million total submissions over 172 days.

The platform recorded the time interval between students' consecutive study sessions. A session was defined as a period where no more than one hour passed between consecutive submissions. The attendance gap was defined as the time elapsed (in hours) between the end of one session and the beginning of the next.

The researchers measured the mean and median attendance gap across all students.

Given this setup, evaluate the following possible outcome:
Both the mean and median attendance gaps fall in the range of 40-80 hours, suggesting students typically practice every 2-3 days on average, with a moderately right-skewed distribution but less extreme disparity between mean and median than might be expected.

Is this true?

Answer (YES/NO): NO